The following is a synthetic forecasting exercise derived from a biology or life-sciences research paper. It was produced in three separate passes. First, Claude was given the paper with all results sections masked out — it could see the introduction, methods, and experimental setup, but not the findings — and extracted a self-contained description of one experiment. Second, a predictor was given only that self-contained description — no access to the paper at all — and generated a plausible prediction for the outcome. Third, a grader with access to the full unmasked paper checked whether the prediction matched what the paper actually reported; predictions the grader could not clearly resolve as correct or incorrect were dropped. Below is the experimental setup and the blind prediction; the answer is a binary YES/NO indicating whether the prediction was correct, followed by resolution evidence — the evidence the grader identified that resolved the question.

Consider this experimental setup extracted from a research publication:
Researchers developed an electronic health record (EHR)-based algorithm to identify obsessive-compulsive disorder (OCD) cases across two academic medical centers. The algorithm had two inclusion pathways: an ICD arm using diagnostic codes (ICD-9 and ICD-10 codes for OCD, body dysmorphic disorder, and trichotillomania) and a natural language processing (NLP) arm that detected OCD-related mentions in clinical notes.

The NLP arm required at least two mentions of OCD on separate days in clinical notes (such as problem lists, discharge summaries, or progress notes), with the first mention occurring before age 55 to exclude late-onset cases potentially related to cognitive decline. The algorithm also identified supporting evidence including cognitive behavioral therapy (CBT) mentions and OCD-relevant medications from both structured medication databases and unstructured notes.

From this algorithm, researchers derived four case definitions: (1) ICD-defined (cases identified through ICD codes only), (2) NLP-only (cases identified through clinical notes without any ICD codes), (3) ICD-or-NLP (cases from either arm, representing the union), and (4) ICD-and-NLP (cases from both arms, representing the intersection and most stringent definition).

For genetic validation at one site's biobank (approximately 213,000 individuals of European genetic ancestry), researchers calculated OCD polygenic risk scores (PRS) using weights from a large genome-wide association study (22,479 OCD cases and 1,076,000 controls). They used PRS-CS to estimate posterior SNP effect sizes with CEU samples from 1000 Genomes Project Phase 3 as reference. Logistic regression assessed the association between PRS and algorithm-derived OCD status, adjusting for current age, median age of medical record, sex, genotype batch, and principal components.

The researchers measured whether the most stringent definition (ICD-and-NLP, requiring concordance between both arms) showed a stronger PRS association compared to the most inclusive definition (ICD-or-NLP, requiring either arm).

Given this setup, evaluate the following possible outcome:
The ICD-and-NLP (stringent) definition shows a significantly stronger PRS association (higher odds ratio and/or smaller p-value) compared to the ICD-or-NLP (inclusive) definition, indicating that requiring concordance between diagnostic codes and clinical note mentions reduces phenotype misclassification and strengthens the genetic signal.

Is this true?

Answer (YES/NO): NO